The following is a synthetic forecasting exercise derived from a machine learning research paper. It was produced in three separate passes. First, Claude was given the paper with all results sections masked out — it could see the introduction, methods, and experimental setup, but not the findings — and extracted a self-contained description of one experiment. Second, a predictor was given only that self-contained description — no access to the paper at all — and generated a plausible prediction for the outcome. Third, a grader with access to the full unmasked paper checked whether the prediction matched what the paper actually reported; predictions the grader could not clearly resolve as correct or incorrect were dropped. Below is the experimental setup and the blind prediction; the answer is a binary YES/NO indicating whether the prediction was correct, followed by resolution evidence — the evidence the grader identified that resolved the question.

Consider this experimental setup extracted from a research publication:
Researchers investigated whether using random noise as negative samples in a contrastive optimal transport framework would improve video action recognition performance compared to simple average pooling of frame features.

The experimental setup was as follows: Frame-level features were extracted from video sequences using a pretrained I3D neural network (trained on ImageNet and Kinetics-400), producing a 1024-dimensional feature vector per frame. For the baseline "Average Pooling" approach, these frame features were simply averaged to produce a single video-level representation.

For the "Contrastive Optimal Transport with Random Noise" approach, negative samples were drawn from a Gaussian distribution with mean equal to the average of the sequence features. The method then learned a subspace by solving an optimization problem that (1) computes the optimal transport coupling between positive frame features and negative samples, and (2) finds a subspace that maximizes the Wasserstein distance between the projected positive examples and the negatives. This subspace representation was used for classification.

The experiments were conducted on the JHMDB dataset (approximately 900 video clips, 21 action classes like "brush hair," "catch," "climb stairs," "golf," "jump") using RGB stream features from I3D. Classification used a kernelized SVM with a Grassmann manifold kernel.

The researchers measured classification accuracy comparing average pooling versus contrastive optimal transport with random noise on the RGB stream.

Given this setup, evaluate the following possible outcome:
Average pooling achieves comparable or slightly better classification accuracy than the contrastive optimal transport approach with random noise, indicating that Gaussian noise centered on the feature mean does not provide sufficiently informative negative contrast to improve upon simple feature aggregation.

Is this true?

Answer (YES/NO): NO